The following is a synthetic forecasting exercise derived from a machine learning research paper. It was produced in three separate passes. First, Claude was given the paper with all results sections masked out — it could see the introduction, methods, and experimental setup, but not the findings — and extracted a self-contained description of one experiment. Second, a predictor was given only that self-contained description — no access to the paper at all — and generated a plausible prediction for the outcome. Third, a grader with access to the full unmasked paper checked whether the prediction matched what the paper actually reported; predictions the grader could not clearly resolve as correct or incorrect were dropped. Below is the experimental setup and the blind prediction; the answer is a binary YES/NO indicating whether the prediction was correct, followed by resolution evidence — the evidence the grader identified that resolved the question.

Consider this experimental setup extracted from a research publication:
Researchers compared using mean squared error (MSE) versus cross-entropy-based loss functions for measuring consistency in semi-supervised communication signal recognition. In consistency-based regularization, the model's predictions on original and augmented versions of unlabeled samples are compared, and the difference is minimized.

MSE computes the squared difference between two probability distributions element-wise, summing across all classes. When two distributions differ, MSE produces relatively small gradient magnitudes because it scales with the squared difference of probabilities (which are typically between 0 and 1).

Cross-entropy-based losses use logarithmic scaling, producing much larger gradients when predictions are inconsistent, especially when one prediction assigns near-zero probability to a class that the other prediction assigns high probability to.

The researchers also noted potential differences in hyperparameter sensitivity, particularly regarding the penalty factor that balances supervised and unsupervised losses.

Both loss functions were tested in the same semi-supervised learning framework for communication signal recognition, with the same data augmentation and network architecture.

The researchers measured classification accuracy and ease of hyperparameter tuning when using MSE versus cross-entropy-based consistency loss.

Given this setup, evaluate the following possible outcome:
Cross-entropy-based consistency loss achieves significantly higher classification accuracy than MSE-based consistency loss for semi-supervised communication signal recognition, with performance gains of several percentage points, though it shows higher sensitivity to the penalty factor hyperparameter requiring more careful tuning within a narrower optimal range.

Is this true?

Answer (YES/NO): NO